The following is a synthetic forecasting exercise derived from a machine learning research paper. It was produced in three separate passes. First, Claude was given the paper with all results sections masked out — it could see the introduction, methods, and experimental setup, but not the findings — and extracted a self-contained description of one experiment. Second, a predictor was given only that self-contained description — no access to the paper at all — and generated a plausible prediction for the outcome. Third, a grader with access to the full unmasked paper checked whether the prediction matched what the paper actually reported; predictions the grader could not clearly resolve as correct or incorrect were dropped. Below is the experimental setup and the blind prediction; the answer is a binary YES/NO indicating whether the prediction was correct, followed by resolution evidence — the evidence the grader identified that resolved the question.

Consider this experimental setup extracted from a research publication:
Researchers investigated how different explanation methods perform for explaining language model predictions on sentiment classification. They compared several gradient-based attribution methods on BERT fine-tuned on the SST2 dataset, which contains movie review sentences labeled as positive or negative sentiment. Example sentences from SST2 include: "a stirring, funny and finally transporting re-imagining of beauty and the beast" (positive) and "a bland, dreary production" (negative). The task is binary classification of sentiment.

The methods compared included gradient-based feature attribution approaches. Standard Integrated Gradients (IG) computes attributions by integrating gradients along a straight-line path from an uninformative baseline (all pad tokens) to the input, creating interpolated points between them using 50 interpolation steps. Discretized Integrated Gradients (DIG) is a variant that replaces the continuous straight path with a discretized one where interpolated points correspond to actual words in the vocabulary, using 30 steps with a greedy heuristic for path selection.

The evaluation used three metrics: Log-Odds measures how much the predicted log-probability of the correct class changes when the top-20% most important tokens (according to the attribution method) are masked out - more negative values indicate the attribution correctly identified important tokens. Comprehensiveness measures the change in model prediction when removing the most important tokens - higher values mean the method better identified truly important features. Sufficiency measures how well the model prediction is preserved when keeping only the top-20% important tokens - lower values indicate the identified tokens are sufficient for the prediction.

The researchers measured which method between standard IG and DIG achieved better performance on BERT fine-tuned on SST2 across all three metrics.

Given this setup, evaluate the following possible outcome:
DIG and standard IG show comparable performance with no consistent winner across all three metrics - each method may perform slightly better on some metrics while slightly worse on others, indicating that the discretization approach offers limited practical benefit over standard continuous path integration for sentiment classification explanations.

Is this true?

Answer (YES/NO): NO